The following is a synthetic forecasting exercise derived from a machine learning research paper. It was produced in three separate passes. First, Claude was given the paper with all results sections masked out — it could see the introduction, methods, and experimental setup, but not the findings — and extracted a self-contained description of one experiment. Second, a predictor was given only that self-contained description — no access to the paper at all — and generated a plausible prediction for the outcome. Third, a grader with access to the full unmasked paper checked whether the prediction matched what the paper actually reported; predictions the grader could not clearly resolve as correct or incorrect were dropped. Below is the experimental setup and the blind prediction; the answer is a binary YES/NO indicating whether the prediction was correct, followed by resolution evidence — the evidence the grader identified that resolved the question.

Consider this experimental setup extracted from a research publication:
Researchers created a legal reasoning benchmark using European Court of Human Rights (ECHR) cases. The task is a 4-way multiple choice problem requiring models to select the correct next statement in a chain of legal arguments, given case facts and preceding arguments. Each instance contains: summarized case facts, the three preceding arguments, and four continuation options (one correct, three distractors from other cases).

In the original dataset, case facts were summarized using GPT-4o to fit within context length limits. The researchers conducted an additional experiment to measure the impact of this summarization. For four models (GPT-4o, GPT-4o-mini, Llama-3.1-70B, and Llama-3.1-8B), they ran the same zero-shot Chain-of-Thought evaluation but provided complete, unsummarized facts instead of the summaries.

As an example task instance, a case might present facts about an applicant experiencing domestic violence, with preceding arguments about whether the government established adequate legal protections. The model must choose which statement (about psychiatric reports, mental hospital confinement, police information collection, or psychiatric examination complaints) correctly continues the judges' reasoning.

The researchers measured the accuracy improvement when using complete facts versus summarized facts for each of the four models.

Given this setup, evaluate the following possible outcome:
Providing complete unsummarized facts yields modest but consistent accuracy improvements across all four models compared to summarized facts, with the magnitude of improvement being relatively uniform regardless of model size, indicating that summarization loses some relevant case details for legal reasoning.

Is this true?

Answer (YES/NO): NO